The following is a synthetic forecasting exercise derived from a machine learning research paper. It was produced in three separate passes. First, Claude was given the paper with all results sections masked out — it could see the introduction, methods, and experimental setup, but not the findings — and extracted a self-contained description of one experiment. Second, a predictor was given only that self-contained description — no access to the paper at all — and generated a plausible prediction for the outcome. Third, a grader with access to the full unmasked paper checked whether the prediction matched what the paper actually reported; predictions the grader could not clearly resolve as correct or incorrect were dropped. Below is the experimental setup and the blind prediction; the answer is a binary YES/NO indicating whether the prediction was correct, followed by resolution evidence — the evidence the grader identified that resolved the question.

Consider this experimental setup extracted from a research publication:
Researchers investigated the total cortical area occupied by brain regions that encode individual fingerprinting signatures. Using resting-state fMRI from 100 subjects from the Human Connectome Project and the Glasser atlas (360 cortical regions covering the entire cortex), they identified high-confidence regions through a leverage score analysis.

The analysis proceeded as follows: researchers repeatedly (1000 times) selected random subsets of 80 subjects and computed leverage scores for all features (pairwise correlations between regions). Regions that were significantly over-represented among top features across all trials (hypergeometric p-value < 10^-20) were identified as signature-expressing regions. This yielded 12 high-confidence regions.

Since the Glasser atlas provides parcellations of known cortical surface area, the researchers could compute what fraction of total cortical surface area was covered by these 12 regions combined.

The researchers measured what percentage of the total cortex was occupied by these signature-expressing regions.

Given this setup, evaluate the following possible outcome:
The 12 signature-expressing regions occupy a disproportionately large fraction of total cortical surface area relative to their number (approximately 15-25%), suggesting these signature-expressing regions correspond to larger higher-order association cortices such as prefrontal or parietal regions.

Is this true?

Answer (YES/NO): NO